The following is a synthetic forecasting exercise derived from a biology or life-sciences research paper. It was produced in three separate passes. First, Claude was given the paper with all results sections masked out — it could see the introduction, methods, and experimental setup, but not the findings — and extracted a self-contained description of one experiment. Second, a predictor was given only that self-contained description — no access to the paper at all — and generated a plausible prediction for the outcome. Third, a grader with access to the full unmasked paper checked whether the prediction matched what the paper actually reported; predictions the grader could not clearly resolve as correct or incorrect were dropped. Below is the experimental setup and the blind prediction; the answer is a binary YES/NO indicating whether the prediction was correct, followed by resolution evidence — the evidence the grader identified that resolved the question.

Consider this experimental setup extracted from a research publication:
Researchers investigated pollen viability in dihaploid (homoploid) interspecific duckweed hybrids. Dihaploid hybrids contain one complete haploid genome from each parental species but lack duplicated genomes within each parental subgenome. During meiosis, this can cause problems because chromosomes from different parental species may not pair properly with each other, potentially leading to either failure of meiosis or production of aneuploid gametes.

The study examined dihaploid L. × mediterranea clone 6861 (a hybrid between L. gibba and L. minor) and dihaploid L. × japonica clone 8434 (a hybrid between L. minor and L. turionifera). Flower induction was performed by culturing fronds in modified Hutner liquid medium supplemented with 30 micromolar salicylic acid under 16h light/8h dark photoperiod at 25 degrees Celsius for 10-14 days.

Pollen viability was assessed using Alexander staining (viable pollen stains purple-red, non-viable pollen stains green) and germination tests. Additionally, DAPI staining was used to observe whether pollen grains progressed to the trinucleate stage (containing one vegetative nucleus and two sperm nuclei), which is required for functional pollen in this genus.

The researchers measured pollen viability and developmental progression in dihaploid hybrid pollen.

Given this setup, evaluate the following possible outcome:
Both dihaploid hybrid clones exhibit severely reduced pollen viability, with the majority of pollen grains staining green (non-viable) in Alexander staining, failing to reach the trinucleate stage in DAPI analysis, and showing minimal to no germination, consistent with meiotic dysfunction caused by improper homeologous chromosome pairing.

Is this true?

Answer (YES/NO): YES